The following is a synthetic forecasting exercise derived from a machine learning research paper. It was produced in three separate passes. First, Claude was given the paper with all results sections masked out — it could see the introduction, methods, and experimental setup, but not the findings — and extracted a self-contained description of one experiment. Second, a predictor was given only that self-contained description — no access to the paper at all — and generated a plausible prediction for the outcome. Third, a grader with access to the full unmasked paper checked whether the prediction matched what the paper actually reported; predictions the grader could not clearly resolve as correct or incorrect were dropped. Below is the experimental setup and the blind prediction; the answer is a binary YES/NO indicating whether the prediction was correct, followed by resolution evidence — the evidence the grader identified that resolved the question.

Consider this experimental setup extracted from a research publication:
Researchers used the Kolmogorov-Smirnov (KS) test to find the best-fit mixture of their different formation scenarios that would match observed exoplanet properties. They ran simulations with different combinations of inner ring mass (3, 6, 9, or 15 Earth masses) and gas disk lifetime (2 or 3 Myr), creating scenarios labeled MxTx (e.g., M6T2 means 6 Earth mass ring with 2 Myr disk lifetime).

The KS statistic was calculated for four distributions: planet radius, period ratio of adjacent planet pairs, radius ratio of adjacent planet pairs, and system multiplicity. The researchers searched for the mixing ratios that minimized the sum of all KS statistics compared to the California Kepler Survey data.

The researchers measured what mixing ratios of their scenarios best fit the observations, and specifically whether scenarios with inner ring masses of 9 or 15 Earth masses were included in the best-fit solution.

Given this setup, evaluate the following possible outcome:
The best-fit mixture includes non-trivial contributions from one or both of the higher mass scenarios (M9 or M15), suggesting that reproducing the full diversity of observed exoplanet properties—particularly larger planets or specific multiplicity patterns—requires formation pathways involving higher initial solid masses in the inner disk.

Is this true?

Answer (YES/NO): NO